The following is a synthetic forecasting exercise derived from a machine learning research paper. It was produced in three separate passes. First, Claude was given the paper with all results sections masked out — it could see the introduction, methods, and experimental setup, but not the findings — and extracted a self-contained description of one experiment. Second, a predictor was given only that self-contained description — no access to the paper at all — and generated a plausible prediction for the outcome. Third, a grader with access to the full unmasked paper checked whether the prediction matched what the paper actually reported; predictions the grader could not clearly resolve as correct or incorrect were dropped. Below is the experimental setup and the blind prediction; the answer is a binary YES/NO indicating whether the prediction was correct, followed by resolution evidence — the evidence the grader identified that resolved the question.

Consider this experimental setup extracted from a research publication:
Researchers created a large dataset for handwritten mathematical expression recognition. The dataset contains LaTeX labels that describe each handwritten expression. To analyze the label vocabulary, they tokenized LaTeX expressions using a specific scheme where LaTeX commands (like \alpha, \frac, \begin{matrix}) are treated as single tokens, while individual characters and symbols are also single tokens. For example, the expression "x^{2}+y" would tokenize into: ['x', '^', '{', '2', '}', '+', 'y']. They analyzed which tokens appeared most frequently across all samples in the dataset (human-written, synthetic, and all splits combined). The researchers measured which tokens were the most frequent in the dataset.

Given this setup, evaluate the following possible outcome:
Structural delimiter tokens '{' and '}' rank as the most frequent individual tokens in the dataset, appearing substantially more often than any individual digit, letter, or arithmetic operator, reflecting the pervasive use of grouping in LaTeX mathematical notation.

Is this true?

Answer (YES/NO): YES